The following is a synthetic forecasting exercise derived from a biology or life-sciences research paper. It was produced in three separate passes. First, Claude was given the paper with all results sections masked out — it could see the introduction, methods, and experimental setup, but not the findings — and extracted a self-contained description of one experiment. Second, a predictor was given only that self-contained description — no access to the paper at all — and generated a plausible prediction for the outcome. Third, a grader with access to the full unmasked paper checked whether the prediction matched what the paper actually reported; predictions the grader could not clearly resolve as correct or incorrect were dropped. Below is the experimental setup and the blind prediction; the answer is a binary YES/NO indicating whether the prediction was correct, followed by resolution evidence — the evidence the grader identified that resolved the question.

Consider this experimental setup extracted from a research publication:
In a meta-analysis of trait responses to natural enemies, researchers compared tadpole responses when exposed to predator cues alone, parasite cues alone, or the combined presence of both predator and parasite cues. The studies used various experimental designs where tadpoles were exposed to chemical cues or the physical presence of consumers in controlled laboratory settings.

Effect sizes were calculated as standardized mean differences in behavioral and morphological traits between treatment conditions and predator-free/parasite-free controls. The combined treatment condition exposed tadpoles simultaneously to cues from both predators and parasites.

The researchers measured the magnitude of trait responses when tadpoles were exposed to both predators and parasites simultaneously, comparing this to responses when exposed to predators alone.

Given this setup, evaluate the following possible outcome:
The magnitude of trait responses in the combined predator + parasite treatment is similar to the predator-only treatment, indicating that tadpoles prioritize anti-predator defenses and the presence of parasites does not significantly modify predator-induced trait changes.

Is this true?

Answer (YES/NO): YES